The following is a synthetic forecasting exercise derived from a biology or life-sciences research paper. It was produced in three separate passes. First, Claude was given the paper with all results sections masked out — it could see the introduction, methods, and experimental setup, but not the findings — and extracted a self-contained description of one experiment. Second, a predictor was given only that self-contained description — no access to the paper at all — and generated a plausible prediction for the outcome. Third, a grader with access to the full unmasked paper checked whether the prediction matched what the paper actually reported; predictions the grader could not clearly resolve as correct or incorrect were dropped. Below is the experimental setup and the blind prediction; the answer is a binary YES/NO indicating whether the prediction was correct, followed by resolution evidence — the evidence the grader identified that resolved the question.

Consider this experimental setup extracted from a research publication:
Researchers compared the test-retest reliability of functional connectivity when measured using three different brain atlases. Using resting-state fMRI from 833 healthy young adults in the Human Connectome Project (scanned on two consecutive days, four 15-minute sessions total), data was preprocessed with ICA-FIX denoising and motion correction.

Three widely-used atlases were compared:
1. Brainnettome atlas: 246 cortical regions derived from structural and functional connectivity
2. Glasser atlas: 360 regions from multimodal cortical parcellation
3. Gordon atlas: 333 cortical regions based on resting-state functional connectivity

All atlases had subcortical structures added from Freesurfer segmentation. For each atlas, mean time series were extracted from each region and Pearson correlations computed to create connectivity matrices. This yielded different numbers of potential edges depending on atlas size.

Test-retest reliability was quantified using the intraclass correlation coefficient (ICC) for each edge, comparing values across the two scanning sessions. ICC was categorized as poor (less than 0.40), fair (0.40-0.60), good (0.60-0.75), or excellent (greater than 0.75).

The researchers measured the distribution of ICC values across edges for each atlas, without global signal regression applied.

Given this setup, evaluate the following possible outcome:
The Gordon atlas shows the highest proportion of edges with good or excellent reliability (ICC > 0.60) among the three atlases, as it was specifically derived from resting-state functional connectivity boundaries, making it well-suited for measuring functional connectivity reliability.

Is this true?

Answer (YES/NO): NO